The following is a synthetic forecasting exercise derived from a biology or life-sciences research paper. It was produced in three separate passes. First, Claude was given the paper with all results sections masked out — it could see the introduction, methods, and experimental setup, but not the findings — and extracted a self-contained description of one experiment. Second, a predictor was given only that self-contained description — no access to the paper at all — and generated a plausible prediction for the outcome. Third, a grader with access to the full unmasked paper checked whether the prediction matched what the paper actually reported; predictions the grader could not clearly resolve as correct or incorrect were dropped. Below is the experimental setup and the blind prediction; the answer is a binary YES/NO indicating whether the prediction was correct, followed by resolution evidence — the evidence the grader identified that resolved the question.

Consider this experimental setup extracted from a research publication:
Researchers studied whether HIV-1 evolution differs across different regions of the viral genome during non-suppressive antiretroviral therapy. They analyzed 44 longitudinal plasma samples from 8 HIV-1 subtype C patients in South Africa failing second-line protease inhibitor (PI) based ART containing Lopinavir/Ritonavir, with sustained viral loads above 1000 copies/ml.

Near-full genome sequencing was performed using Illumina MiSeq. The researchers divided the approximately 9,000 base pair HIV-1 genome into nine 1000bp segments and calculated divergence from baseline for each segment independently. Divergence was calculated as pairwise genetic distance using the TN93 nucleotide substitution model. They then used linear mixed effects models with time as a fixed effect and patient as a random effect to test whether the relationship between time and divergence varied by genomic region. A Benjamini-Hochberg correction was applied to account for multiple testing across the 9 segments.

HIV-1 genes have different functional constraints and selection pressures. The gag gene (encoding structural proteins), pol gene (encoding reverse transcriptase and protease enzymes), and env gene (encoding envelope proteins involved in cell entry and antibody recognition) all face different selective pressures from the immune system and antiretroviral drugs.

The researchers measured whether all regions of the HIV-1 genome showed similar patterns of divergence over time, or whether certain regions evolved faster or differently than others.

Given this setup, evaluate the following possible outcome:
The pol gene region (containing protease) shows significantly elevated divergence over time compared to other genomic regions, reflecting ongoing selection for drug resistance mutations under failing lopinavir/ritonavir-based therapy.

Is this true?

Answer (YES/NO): NO